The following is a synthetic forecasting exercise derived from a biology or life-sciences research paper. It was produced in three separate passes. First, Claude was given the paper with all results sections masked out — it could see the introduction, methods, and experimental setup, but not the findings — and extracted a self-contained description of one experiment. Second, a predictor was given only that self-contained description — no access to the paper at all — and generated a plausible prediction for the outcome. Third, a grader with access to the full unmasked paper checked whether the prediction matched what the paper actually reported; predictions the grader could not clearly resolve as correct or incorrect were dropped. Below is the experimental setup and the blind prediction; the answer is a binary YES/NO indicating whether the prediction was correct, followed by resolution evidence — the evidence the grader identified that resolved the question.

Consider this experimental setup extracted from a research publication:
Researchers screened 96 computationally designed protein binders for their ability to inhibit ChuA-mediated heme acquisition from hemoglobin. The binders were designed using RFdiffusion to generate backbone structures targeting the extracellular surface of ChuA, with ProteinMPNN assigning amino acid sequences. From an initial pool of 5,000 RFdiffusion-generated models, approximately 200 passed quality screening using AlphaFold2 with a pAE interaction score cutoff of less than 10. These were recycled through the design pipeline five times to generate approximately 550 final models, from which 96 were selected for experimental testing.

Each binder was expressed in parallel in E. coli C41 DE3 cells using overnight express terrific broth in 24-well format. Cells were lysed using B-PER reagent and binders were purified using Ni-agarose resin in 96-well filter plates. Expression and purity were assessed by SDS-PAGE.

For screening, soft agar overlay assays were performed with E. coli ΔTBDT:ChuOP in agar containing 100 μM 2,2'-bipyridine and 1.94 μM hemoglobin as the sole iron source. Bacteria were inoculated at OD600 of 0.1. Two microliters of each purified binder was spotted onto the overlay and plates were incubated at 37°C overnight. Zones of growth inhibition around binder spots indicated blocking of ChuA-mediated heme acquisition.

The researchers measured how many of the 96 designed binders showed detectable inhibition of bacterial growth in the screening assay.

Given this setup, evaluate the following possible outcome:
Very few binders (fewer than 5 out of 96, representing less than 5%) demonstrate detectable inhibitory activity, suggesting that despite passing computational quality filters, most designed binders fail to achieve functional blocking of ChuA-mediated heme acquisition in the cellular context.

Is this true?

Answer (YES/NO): NO